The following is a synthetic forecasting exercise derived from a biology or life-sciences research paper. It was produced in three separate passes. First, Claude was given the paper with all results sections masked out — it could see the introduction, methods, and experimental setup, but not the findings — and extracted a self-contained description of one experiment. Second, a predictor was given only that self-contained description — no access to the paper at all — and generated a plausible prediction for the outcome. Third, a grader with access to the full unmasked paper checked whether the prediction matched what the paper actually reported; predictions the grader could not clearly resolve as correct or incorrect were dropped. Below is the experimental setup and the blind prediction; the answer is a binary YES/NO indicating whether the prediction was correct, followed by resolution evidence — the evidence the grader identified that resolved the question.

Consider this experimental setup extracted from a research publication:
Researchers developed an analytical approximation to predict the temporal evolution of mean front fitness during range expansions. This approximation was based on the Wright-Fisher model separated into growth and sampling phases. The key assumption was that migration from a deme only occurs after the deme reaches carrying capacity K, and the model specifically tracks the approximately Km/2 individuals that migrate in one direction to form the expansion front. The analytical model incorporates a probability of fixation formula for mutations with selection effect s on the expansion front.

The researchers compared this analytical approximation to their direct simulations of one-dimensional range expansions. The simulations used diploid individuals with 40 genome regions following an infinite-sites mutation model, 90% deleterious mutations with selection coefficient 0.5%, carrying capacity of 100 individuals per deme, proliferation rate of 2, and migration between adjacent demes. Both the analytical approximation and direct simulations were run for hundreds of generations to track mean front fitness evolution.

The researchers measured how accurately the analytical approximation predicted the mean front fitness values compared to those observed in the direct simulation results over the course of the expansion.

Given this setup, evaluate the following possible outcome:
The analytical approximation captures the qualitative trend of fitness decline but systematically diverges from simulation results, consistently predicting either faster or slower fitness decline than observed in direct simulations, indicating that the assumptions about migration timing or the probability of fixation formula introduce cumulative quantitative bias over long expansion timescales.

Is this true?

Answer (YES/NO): YES